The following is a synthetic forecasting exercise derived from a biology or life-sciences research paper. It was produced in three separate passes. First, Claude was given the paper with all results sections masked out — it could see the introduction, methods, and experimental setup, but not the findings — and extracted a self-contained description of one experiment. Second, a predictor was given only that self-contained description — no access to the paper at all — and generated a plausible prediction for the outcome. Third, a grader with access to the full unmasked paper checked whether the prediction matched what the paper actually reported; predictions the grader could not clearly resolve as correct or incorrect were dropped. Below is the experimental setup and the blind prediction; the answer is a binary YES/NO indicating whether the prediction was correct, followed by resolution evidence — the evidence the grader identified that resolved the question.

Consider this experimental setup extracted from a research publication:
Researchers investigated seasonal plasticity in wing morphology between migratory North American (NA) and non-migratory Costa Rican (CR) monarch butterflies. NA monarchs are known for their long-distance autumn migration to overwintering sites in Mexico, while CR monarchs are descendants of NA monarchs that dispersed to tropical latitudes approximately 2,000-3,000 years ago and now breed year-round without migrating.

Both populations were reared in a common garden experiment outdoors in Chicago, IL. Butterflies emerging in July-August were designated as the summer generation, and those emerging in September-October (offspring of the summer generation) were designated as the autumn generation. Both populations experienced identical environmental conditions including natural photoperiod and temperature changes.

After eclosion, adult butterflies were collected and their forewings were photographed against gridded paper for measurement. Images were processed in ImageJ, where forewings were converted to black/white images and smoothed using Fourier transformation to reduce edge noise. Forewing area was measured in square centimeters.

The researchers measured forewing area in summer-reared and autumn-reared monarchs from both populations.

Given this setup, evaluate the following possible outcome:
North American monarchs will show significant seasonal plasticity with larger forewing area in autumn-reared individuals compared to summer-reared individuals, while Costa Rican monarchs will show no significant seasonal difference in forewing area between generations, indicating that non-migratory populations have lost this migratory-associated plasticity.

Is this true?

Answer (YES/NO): YES